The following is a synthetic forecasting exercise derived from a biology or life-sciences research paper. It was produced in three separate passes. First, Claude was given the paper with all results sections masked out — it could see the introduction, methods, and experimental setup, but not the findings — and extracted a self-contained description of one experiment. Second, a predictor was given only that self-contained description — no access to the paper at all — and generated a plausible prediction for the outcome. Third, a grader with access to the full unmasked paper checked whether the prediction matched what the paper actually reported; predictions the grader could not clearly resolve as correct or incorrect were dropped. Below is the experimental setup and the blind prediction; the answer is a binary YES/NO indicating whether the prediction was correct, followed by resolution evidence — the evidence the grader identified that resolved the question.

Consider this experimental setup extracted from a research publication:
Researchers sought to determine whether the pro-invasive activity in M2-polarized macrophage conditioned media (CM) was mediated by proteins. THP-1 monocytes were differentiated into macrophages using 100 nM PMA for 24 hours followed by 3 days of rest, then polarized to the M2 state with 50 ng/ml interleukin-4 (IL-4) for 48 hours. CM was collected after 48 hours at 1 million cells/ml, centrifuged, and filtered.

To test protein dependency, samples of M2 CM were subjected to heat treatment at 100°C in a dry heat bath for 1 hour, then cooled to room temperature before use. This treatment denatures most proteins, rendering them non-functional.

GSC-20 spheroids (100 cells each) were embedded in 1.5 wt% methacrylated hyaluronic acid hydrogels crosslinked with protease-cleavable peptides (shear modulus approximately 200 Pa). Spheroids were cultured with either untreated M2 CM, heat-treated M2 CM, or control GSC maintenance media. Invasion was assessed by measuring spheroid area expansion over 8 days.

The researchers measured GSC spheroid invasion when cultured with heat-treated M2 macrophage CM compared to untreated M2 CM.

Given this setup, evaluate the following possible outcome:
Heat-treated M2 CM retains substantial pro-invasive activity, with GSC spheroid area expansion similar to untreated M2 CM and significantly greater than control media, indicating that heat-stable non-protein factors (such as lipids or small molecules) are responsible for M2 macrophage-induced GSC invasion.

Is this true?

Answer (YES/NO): NO